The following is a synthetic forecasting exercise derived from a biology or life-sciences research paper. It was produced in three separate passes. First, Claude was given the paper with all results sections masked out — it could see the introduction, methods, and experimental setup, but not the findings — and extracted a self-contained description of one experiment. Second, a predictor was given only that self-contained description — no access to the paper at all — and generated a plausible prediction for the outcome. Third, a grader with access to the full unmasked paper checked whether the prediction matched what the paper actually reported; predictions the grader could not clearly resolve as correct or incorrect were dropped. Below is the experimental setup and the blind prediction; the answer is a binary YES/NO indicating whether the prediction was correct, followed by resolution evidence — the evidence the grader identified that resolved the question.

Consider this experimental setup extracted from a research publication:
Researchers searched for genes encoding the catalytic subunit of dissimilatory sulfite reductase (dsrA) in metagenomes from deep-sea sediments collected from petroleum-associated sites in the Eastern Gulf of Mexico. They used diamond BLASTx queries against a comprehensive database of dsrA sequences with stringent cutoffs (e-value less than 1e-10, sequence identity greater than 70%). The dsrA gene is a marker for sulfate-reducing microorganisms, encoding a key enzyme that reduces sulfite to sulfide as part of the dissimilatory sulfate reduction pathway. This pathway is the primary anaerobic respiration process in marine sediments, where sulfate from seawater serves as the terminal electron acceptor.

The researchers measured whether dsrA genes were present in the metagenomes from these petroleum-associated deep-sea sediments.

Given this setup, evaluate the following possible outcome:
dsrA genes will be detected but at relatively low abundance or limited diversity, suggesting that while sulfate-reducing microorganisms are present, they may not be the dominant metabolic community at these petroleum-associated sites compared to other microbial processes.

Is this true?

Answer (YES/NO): YES